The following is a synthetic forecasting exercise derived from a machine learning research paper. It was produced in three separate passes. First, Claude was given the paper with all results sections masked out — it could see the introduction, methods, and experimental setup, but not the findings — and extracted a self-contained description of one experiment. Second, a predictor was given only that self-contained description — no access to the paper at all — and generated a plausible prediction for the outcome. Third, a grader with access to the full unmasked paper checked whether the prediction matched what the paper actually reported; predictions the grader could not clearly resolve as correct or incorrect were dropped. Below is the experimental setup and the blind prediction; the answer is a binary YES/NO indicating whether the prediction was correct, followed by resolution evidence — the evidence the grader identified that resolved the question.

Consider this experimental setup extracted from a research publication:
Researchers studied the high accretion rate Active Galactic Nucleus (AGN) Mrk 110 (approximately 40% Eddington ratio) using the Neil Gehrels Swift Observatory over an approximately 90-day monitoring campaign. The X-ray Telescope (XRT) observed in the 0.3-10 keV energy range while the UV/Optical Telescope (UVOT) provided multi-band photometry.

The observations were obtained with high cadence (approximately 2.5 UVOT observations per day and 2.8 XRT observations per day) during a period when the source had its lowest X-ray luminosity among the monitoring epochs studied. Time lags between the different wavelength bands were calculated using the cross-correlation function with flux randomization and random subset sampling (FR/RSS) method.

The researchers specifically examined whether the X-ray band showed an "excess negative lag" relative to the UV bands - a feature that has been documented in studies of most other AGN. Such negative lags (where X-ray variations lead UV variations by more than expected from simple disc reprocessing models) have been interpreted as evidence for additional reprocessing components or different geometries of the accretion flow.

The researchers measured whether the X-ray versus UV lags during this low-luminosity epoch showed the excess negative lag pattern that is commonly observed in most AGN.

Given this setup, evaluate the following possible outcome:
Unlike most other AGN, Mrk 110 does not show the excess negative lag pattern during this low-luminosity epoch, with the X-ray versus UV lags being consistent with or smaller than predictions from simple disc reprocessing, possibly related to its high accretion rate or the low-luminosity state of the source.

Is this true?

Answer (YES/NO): YES